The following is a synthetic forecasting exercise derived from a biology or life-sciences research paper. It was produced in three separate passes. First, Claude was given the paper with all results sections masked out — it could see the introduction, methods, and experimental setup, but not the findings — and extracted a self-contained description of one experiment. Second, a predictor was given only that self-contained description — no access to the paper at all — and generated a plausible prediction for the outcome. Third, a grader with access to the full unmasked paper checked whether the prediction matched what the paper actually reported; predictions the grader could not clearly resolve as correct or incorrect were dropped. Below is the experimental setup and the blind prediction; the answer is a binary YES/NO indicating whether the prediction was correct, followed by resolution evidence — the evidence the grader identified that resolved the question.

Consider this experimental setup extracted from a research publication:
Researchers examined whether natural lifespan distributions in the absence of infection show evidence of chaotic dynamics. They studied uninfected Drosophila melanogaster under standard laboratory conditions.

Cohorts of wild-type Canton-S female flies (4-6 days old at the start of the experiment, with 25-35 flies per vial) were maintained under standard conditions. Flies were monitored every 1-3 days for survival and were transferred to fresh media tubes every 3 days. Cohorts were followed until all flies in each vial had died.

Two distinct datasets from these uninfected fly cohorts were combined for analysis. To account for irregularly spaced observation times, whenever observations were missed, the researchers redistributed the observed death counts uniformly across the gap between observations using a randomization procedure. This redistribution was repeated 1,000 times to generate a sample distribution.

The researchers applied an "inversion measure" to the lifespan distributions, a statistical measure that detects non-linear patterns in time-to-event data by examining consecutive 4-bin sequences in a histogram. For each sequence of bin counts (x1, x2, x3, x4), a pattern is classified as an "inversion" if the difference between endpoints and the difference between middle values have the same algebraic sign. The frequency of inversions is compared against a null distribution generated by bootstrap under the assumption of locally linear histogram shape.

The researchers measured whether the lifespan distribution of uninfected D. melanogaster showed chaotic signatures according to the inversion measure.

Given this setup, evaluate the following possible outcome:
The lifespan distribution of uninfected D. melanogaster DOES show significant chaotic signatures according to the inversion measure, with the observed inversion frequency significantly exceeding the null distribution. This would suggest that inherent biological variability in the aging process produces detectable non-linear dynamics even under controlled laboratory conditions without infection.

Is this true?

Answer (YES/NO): NO